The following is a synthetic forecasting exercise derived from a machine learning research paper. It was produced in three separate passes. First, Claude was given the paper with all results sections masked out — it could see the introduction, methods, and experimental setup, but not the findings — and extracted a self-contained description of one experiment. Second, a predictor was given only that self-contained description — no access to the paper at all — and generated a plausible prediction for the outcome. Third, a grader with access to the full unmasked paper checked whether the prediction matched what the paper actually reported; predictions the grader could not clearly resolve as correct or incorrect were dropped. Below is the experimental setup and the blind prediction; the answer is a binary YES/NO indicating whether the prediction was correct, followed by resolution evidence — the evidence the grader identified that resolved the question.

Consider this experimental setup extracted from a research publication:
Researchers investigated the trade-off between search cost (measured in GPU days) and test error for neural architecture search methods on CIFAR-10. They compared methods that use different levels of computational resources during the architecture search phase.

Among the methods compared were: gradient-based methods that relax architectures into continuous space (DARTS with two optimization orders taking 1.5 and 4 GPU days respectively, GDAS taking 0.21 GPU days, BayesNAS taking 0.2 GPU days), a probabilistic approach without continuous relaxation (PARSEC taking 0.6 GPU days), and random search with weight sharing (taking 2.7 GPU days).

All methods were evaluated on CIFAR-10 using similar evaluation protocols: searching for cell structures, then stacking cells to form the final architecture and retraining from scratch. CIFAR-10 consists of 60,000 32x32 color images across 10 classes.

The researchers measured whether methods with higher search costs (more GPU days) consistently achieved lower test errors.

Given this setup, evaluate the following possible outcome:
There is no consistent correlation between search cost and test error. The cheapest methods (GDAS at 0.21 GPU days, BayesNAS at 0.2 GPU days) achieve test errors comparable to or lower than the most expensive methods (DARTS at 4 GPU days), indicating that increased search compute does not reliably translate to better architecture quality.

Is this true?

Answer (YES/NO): YES